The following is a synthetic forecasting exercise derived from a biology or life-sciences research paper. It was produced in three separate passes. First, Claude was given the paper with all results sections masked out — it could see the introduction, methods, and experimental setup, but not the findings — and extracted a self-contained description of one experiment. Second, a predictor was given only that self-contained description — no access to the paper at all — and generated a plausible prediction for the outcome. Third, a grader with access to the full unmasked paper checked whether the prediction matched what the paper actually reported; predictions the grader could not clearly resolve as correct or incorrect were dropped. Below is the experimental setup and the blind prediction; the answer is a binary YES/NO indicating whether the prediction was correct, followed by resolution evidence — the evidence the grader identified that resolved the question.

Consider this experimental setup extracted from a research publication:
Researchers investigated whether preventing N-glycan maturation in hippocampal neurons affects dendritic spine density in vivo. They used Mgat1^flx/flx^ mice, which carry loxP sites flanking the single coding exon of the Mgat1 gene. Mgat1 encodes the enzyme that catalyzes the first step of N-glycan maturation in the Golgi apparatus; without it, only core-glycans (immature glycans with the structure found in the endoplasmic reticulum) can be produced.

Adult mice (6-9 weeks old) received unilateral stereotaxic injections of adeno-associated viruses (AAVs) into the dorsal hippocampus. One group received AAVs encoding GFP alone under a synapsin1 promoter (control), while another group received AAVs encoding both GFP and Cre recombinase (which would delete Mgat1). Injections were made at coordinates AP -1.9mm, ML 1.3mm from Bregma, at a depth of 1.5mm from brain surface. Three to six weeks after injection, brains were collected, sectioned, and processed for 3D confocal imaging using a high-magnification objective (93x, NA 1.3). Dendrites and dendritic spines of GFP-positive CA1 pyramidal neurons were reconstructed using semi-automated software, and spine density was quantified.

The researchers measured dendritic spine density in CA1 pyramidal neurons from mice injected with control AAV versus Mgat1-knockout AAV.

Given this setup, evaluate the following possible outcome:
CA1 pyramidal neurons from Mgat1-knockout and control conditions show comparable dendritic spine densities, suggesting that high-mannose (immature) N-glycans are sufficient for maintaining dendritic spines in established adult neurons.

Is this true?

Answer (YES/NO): NO